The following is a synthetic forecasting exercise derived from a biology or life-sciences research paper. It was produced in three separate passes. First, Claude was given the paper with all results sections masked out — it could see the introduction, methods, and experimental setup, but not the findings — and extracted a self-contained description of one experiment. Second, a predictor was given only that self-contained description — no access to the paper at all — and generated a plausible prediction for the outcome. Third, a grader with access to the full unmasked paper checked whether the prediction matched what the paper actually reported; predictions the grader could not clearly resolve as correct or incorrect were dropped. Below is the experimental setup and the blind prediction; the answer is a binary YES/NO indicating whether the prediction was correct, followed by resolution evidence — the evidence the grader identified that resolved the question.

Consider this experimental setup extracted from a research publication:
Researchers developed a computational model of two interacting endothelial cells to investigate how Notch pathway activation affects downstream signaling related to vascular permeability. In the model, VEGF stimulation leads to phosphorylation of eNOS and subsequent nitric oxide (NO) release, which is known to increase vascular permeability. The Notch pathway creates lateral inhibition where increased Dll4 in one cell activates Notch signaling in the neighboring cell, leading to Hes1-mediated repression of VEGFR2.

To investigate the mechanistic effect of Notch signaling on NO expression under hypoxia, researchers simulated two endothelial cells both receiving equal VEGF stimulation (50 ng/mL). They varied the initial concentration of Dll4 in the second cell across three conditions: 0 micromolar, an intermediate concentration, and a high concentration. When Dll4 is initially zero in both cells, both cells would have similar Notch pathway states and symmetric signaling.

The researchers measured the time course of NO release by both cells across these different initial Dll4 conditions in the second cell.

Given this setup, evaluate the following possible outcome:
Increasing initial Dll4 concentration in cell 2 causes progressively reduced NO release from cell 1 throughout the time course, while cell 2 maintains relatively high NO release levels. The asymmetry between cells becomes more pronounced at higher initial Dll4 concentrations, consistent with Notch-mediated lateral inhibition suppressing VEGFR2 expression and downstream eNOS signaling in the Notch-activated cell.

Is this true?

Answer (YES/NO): NO